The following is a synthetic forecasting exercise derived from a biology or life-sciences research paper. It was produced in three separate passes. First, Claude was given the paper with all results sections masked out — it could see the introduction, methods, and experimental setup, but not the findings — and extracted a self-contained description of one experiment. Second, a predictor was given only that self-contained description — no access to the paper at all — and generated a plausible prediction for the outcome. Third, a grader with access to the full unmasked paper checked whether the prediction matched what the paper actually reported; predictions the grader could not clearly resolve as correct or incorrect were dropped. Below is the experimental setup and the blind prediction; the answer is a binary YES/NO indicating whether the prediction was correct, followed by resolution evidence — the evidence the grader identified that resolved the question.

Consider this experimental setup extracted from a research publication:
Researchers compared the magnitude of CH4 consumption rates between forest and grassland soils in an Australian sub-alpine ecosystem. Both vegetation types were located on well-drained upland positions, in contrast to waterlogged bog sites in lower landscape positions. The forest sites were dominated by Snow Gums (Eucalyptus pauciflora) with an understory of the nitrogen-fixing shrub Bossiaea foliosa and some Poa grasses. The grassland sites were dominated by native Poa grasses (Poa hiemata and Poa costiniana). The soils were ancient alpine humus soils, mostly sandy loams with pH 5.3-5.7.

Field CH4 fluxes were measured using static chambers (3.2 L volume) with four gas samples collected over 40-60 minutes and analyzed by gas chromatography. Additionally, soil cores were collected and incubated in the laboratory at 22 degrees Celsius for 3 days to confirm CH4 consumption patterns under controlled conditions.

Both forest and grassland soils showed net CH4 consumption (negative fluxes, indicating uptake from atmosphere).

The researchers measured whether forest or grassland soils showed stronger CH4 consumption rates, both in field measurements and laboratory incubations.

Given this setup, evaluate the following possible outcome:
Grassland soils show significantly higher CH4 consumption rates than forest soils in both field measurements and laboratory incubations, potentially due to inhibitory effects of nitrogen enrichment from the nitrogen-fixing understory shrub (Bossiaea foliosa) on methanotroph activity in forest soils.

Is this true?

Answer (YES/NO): NO